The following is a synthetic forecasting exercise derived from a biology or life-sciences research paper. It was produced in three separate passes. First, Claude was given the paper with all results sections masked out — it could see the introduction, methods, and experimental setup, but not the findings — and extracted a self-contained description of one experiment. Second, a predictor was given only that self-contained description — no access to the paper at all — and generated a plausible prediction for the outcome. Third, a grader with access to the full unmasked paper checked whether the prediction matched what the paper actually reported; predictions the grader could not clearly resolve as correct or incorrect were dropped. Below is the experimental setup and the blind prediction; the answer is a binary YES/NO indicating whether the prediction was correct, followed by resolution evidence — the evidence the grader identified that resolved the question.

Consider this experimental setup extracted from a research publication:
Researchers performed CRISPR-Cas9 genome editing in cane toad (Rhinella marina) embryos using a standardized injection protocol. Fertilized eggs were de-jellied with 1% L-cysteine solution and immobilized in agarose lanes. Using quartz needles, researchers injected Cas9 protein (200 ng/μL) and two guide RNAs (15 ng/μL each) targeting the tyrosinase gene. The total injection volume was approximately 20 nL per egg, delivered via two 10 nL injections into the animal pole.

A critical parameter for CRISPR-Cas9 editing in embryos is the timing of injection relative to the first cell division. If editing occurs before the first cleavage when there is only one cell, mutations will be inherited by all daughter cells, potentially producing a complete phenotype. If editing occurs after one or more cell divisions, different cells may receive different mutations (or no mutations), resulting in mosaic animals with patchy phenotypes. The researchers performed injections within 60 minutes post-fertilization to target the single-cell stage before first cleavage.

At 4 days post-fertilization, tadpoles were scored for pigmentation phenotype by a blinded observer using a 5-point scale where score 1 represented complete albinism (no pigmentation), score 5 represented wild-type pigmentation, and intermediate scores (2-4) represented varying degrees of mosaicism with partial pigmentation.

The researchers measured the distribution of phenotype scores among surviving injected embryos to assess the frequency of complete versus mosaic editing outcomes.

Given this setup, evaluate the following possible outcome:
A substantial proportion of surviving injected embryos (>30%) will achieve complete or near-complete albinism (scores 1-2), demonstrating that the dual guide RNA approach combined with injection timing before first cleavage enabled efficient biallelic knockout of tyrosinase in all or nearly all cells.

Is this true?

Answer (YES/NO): YES